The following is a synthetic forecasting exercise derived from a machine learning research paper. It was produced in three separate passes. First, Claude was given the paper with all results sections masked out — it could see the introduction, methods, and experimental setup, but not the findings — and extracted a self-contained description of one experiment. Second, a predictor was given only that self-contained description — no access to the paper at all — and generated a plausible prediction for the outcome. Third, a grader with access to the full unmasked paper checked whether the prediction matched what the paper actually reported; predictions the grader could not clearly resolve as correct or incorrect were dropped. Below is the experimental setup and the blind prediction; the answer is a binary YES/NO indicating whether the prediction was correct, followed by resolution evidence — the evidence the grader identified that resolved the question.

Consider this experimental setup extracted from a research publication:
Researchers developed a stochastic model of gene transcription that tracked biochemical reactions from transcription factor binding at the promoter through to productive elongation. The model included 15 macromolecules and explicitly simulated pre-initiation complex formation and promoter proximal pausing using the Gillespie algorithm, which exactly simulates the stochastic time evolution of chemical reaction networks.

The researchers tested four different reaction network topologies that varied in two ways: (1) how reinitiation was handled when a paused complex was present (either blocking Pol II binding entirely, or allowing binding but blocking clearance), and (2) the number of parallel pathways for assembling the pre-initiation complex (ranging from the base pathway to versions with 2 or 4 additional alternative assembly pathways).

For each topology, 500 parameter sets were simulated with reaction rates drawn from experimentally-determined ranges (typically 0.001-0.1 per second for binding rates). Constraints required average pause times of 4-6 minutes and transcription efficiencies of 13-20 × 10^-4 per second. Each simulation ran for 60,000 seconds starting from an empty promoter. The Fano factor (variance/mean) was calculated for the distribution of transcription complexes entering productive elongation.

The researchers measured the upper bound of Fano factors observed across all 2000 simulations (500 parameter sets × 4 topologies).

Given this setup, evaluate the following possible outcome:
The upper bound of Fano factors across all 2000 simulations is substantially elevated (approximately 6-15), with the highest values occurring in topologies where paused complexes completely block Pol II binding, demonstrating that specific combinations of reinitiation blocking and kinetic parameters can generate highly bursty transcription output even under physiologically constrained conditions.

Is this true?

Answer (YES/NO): NO